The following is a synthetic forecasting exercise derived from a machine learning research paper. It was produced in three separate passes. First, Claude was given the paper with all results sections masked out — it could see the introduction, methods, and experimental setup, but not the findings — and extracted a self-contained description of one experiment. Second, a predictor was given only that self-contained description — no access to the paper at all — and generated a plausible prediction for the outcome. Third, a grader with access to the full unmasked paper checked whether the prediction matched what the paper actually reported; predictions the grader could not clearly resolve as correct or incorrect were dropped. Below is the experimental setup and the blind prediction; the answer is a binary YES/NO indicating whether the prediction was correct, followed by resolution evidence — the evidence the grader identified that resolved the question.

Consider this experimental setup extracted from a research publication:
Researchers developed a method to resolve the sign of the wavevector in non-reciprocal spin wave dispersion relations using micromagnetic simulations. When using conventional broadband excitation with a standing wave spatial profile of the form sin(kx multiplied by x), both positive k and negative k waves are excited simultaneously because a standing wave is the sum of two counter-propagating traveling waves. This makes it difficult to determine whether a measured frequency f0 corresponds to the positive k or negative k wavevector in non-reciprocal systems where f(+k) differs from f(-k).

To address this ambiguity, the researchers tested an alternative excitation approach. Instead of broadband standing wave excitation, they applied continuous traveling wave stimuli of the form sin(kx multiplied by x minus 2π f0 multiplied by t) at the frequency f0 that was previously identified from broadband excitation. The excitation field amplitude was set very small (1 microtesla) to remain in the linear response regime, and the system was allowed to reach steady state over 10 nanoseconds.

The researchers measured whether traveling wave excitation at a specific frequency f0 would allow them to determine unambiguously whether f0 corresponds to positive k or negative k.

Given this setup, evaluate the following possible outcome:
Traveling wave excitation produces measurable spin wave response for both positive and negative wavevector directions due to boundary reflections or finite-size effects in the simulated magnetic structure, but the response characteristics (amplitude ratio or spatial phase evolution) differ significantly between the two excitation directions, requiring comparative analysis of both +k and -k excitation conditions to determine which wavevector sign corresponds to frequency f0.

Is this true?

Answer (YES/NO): NO